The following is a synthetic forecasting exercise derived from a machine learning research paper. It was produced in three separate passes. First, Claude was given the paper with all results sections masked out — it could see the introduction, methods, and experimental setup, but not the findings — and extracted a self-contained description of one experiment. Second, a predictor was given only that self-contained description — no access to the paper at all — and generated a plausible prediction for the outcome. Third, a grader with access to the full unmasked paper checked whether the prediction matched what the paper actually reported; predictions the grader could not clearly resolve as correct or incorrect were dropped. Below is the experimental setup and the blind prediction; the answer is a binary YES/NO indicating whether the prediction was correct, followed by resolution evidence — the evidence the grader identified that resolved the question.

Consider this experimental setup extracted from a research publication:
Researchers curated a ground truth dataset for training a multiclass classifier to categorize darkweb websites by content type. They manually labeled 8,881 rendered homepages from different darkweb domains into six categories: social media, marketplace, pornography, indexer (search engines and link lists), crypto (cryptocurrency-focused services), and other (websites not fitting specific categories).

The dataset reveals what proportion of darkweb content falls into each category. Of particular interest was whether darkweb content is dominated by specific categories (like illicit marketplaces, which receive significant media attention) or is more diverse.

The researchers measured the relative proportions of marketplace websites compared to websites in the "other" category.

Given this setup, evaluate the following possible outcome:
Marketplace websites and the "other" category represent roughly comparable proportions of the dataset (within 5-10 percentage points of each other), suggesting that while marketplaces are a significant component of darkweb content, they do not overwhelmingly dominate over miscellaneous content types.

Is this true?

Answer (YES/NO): NO